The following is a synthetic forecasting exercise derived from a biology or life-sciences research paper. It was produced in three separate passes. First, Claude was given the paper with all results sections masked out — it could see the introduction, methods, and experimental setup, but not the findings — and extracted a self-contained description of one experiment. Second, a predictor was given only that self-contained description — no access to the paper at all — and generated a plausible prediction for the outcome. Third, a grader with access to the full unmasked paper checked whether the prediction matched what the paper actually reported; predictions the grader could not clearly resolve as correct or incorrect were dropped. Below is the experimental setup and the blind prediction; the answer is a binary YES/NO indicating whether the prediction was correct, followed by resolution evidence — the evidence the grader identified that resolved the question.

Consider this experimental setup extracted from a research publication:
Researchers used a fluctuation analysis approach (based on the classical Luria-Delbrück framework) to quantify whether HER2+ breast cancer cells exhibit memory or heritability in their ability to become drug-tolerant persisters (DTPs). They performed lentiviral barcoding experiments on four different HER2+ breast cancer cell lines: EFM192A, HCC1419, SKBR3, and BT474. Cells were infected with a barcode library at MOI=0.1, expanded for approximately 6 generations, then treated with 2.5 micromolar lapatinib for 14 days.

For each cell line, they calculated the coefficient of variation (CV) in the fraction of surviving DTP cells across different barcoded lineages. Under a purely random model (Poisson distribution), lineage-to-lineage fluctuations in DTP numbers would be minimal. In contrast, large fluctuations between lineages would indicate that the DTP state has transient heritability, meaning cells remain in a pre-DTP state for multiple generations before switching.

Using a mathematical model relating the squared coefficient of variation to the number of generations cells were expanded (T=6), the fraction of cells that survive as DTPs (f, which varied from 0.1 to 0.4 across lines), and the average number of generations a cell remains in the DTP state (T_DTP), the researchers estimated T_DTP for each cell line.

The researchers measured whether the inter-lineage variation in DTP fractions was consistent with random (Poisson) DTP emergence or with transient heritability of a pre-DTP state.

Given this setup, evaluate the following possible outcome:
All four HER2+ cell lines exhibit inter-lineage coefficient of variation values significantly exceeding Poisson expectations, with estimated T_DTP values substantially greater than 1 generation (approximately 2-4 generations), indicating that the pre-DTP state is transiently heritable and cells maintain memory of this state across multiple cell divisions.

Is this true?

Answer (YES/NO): NO